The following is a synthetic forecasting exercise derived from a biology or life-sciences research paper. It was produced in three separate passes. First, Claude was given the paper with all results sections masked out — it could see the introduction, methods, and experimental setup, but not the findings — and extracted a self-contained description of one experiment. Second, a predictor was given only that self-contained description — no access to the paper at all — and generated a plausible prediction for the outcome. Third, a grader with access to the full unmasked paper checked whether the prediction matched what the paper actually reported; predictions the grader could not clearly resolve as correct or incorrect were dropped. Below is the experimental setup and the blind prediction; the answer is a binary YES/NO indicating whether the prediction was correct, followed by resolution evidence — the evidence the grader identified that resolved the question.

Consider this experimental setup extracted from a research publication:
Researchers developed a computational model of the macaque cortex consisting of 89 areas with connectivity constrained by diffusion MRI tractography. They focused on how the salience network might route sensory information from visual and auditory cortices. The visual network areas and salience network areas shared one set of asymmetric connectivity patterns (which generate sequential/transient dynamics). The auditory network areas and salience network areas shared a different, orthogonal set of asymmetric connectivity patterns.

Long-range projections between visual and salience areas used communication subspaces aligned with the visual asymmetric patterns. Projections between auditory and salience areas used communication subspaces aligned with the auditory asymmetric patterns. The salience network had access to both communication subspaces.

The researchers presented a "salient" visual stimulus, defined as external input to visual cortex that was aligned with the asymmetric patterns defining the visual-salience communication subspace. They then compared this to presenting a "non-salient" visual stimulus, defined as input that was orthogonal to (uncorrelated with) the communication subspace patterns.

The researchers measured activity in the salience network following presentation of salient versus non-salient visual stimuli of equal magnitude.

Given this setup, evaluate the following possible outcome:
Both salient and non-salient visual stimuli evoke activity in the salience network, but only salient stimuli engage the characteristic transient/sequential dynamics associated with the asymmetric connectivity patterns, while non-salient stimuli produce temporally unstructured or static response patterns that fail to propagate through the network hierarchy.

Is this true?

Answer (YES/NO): NO